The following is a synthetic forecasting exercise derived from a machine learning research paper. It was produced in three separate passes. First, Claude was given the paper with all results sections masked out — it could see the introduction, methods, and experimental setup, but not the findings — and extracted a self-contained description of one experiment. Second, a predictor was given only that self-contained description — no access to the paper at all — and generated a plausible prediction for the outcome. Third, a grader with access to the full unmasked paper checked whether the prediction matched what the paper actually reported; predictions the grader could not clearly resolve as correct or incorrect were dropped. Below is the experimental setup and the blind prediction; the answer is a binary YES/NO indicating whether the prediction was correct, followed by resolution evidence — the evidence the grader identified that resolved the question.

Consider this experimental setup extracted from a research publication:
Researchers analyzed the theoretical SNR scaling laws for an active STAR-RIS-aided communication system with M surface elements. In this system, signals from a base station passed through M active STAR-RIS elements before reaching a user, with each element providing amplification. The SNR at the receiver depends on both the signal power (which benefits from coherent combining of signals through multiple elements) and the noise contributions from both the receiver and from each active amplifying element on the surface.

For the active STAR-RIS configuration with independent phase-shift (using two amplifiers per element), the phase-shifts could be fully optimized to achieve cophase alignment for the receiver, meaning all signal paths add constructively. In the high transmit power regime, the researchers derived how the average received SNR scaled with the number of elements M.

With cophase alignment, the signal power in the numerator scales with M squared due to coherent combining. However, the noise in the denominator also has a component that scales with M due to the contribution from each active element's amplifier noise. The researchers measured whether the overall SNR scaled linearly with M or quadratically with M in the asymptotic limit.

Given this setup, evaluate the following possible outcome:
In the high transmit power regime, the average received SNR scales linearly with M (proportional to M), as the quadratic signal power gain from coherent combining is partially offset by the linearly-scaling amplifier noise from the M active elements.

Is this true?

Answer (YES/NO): YES